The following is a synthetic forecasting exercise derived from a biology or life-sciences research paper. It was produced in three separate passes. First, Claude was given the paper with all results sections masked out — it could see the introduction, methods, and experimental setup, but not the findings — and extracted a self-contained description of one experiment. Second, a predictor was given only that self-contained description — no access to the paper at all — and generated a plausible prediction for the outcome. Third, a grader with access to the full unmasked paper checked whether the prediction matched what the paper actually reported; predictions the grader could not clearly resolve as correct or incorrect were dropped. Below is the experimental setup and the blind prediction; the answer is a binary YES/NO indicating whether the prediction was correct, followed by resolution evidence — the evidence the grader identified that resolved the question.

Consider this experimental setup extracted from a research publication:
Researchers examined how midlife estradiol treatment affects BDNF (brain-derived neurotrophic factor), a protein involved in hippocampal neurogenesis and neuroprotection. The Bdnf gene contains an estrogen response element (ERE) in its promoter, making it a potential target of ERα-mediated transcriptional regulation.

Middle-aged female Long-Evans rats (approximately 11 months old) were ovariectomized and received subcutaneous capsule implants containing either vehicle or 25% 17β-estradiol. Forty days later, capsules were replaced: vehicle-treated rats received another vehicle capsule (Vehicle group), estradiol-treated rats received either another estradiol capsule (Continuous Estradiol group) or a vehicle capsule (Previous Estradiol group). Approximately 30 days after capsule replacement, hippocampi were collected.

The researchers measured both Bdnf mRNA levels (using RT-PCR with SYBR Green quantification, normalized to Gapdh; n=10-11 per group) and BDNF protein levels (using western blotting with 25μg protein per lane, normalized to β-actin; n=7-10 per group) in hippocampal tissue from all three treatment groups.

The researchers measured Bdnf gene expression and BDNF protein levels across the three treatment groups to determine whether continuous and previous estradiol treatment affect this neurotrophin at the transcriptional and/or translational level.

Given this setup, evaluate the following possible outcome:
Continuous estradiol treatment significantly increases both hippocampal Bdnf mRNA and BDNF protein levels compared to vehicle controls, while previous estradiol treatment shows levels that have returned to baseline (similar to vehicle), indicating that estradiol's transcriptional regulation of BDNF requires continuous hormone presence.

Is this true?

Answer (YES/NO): NO